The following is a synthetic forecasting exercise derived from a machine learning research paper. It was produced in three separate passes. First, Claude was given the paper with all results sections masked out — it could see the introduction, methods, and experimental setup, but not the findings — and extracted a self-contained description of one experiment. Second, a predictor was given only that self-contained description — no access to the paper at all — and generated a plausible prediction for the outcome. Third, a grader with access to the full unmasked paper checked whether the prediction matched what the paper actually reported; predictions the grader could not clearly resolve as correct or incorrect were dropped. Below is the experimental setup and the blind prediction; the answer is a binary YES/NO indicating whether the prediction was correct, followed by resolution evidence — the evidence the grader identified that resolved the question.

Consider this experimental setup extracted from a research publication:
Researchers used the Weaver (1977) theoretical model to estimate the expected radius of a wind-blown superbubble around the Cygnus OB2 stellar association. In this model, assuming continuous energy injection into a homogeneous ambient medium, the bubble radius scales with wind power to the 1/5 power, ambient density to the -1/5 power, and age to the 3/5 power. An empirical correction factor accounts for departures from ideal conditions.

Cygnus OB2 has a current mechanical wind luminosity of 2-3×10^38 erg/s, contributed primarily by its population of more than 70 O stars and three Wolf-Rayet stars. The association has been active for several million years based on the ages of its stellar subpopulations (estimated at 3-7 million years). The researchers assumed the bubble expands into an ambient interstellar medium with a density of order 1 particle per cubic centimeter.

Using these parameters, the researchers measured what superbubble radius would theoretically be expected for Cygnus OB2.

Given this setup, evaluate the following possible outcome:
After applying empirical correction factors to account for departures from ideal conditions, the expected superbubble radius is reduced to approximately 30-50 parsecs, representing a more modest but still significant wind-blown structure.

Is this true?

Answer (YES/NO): NO